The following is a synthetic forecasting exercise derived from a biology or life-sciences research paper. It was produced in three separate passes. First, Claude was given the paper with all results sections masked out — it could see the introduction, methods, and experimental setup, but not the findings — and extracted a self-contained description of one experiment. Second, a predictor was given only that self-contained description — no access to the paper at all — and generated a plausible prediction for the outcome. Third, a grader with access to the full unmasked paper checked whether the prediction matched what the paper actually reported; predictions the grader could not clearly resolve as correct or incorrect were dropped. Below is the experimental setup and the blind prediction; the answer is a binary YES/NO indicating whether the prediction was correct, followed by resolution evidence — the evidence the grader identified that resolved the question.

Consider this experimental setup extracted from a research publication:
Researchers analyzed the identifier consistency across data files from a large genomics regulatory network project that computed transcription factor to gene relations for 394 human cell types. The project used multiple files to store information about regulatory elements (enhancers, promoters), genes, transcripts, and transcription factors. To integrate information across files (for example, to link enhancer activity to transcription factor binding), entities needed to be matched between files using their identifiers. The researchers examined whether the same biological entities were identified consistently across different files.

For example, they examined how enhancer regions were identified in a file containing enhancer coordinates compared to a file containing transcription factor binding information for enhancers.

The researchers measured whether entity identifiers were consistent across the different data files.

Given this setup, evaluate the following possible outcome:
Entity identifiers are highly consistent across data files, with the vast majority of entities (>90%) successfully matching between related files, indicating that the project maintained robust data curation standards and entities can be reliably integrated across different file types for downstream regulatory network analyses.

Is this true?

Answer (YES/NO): NO